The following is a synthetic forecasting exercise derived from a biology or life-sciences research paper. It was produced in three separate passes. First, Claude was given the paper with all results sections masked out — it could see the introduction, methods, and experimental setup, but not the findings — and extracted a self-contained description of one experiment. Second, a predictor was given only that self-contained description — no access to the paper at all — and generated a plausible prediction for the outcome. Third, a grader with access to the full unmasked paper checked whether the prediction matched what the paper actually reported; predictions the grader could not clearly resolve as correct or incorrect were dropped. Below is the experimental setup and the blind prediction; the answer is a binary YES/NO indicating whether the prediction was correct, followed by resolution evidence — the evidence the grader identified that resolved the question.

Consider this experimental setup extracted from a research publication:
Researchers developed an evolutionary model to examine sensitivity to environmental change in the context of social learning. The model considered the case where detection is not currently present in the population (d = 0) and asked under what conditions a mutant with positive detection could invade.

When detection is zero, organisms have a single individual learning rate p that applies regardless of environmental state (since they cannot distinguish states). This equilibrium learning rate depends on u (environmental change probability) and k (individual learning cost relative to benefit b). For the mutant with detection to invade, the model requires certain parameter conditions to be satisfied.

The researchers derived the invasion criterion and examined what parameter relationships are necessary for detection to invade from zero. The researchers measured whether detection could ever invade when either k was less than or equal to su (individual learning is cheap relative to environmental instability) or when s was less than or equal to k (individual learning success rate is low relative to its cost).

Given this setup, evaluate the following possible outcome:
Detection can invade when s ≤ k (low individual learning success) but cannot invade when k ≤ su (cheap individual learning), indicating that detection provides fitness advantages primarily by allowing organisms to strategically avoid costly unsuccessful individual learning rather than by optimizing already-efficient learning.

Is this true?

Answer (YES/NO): NO